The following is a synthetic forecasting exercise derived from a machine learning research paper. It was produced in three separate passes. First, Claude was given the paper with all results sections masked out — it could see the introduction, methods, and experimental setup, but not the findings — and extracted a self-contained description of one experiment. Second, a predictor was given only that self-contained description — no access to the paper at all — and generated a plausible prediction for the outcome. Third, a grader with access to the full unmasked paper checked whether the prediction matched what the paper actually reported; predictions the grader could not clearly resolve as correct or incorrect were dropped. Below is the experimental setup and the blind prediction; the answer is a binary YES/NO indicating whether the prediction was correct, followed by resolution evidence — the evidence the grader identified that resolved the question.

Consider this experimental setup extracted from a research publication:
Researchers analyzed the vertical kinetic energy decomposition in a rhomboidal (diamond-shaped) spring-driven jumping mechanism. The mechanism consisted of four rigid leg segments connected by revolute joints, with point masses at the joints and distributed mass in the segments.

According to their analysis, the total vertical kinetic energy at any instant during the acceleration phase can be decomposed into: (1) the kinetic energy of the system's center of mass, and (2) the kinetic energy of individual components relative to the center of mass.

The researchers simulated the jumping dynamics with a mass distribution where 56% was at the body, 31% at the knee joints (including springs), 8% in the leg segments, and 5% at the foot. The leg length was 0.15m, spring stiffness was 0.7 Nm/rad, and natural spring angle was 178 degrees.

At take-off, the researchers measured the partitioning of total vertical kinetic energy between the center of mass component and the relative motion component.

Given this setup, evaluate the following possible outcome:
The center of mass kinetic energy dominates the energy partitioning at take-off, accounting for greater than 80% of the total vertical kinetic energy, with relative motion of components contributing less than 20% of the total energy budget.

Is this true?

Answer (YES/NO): YES